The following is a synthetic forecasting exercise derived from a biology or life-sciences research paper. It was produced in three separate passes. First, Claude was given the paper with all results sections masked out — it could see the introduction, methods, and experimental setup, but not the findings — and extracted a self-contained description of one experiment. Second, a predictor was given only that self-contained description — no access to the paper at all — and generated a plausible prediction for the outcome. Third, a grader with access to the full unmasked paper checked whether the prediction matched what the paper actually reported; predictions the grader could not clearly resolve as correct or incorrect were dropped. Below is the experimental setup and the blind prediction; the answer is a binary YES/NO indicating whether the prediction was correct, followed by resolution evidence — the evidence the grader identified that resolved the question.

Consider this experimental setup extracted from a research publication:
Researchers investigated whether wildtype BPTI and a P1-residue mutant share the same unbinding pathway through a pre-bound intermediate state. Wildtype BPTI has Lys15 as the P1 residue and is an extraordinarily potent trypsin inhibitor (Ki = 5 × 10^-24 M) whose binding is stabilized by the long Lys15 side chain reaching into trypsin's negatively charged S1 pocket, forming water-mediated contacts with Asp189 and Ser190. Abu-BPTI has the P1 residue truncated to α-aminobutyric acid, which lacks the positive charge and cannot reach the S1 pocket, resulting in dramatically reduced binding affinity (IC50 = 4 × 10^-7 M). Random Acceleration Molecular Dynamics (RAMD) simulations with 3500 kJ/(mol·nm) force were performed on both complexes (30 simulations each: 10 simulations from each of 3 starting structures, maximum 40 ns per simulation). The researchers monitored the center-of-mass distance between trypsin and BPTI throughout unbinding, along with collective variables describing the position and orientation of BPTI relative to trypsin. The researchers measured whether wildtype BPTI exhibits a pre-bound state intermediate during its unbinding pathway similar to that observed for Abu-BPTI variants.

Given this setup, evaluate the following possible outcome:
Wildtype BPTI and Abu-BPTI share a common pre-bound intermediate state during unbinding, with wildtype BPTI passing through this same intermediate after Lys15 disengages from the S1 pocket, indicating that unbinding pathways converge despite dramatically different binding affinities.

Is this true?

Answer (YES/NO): NO